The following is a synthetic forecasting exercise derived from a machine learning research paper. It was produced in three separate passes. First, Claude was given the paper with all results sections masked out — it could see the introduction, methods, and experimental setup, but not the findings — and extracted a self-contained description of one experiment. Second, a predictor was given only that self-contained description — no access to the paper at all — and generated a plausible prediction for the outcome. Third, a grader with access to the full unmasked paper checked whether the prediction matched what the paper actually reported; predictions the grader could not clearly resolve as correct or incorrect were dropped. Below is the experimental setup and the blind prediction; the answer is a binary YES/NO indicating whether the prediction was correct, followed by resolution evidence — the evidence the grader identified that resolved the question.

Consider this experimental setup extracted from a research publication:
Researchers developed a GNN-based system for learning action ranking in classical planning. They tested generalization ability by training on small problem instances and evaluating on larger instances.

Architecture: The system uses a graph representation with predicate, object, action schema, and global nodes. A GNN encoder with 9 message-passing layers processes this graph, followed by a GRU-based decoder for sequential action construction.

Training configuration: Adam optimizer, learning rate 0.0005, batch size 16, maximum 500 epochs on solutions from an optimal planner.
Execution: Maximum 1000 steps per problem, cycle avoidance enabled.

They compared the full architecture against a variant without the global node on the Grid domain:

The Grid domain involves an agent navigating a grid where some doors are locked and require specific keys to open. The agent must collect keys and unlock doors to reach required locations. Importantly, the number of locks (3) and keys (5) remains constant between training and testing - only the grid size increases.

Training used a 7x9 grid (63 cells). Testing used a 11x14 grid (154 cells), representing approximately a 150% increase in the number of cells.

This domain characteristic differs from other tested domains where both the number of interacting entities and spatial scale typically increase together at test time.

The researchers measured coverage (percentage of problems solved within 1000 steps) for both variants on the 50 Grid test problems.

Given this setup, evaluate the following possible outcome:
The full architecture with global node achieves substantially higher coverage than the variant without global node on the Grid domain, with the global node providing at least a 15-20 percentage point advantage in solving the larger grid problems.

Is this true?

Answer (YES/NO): YES